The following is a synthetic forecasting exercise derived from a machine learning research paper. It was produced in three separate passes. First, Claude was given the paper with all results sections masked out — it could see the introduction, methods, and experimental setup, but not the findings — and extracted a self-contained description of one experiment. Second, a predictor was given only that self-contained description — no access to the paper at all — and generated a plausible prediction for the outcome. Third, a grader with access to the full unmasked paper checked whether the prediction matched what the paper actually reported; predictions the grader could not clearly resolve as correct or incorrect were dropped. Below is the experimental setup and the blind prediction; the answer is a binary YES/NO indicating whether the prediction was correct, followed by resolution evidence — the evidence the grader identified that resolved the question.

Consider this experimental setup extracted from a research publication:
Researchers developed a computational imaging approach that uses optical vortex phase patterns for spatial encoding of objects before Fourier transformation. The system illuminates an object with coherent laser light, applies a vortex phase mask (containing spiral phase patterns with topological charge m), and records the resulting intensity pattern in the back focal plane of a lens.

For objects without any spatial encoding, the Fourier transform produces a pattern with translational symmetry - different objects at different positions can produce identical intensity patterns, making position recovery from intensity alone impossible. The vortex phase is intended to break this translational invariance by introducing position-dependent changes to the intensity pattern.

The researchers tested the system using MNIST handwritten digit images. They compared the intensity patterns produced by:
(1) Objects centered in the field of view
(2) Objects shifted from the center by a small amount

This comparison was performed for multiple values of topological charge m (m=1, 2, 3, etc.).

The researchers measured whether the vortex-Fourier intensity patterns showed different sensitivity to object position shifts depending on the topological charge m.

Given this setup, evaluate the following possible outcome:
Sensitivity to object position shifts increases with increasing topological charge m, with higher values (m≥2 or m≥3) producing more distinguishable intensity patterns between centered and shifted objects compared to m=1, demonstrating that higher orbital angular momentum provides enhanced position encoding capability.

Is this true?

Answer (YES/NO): YES